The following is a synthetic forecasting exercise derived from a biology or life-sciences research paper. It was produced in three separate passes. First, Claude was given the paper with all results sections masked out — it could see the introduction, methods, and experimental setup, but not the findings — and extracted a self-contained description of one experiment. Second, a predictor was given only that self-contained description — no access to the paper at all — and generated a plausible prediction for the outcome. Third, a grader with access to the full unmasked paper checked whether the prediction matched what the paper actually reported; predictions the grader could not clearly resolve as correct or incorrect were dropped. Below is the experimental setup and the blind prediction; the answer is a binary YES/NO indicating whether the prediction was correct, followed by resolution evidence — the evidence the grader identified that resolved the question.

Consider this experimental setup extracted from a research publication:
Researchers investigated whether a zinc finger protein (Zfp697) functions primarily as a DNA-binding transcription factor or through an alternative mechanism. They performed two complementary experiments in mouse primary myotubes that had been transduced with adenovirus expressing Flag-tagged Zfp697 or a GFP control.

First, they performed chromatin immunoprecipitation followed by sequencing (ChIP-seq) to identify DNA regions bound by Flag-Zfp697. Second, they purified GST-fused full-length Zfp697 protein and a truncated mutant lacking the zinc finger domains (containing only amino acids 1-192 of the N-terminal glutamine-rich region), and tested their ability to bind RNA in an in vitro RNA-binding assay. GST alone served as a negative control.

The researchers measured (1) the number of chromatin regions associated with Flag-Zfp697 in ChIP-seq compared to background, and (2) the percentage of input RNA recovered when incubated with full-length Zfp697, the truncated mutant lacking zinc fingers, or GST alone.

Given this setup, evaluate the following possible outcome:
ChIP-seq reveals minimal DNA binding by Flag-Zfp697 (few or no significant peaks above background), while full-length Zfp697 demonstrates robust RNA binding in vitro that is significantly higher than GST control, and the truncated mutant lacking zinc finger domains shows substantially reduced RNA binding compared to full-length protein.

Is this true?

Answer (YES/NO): YES